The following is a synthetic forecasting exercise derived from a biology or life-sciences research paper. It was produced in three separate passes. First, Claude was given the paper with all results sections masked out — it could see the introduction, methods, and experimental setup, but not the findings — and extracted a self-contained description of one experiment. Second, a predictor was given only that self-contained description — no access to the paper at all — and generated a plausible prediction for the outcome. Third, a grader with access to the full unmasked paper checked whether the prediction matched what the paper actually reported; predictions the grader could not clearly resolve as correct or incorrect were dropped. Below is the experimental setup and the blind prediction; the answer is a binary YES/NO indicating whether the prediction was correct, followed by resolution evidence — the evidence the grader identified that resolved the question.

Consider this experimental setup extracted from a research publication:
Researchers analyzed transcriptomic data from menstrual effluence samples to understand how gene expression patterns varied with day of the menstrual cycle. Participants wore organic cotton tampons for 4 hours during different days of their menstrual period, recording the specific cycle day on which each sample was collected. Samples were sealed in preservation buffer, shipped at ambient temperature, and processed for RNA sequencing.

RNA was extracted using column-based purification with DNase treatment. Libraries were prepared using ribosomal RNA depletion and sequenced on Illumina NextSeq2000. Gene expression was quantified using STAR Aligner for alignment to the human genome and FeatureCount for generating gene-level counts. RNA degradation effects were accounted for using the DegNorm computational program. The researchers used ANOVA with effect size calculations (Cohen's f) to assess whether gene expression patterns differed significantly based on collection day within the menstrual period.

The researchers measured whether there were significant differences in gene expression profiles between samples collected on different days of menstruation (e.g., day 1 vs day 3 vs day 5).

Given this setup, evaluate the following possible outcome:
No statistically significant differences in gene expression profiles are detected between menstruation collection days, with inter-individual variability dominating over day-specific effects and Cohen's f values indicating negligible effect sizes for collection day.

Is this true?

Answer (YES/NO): NO